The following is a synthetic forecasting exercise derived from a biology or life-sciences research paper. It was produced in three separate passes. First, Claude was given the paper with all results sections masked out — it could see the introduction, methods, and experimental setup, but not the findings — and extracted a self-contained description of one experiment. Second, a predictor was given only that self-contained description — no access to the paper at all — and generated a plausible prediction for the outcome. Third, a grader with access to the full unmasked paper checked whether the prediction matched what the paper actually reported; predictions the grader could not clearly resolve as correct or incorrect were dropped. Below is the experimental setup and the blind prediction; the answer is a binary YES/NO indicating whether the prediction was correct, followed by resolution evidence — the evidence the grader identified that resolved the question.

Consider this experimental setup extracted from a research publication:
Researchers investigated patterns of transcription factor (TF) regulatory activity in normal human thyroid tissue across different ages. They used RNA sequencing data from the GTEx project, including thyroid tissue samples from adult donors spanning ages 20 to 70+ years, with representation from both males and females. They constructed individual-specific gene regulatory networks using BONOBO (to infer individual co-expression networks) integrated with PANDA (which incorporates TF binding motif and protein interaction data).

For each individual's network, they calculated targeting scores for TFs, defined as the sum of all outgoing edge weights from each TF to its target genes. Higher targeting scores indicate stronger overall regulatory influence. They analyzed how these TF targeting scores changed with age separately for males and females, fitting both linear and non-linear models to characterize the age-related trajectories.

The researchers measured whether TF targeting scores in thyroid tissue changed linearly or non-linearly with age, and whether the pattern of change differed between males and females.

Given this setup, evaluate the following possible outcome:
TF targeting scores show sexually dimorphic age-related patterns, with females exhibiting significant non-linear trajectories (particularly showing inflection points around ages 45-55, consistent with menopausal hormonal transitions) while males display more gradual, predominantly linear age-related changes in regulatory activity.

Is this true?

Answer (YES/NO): NO